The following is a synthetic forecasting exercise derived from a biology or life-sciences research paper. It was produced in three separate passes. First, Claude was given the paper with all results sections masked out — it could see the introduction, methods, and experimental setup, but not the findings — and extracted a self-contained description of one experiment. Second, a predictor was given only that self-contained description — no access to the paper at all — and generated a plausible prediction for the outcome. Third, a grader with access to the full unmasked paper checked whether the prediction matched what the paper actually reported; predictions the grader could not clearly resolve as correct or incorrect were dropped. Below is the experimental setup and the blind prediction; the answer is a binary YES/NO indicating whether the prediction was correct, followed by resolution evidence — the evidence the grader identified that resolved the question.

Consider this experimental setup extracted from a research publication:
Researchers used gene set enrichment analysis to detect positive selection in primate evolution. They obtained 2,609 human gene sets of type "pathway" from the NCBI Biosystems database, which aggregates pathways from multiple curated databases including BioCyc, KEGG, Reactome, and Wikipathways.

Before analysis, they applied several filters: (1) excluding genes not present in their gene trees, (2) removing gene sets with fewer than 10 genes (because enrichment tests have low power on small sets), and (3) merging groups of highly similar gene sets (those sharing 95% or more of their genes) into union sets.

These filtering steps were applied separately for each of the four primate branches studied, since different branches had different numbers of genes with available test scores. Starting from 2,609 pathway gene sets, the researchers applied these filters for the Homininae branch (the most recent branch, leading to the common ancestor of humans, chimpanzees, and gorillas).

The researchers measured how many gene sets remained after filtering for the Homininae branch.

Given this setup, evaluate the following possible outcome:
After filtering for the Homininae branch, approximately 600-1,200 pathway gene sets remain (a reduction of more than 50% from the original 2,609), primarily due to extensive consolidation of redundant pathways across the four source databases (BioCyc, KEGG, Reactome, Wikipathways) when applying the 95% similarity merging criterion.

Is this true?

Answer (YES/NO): NO